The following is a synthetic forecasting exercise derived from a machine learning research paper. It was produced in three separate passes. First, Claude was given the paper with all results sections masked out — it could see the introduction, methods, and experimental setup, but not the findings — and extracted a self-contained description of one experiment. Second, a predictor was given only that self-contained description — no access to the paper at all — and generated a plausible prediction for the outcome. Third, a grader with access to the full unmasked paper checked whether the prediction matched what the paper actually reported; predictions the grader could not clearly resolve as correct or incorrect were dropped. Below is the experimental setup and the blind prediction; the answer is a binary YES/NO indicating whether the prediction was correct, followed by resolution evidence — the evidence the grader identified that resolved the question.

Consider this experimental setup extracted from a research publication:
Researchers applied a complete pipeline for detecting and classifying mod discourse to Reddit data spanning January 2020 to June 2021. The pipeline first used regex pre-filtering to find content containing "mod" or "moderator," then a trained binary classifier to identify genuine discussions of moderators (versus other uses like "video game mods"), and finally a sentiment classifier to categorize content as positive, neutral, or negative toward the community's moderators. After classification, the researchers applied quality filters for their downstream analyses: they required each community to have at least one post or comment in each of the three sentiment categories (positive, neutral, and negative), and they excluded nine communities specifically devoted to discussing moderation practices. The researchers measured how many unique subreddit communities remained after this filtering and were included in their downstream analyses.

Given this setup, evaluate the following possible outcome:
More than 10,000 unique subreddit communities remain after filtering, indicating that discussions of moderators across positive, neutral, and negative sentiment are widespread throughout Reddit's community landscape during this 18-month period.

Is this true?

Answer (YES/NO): NO